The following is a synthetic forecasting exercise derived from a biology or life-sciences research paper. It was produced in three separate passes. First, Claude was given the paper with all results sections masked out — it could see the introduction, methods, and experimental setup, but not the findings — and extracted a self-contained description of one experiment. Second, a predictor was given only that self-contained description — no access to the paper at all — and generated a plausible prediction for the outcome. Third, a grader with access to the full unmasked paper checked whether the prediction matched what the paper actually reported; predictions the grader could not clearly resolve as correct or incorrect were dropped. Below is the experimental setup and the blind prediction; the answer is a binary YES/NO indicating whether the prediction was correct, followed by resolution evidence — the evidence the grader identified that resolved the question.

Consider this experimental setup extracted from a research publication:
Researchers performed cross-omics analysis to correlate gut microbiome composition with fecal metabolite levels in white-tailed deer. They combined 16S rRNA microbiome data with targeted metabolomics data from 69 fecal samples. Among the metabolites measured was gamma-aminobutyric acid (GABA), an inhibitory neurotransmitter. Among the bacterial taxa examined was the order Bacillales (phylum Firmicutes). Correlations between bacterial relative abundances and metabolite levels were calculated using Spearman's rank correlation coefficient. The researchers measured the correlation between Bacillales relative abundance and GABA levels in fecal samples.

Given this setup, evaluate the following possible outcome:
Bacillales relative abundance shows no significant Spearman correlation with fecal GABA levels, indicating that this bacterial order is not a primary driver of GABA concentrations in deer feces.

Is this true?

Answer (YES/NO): NO